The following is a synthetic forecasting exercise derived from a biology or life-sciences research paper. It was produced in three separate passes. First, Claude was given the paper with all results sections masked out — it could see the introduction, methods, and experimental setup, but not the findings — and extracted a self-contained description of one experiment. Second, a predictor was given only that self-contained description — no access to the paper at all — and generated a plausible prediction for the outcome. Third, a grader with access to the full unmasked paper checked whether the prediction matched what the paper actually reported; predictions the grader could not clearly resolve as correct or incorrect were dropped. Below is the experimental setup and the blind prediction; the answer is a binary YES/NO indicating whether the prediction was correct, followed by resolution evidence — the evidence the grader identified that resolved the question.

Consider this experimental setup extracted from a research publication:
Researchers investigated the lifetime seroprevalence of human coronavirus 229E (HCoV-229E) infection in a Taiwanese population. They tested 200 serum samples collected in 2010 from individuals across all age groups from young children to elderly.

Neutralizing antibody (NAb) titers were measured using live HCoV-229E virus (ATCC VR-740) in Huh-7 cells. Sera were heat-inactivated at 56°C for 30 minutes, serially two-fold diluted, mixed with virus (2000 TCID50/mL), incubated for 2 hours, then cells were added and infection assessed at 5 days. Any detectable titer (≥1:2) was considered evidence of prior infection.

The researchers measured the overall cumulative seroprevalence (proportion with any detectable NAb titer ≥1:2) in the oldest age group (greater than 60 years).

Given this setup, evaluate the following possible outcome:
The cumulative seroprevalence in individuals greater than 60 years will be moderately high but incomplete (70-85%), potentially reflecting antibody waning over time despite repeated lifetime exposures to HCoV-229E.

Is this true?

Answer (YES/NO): NO